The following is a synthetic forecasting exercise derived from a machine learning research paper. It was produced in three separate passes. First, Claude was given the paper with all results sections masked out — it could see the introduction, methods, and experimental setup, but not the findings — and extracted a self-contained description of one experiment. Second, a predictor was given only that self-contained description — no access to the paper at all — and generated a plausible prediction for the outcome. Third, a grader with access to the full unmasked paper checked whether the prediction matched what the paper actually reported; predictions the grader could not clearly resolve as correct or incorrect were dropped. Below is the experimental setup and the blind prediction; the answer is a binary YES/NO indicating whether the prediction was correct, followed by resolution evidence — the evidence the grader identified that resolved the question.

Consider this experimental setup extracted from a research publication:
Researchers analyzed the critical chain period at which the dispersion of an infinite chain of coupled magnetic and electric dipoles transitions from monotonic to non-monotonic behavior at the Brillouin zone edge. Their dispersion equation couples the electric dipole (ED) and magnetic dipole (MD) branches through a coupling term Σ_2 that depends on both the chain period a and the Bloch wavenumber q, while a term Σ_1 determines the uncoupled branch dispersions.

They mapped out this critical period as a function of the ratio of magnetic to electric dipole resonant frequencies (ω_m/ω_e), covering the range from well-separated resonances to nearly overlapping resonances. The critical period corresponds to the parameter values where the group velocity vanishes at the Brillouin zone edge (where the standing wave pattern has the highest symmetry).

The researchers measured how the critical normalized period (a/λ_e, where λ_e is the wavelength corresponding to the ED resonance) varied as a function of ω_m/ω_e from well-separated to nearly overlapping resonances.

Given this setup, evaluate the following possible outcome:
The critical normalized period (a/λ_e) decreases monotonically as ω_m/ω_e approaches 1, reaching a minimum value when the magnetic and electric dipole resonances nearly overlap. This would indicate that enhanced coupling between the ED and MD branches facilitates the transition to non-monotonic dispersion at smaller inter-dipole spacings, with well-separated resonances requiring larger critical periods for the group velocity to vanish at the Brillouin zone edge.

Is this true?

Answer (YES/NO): NO